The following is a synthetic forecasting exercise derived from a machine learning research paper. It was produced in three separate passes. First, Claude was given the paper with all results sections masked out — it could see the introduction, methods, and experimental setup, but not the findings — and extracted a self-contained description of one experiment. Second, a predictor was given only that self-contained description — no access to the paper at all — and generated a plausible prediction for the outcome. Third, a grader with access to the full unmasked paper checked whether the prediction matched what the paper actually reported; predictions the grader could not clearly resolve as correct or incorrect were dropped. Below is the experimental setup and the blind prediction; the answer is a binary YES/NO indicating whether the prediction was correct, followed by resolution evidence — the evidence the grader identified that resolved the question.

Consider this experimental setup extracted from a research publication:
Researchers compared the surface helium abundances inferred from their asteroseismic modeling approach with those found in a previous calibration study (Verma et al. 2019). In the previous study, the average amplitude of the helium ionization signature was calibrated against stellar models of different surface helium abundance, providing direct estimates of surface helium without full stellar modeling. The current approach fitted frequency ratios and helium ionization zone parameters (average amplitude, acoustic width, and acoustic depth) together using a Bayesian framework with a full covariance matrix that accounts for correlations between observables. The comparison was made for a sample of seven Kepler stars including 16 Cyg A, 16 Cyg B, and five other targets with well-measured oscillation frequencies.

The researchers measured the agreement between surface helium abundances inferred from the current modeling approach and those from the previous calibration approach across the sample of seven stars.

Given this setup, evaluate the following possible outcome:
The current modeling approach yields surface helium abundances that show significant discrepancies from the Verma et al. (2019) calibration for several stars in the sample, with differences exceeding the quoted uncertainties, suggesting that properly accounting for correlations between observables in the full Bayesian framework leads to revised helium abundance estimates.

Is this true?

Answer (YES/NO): NO